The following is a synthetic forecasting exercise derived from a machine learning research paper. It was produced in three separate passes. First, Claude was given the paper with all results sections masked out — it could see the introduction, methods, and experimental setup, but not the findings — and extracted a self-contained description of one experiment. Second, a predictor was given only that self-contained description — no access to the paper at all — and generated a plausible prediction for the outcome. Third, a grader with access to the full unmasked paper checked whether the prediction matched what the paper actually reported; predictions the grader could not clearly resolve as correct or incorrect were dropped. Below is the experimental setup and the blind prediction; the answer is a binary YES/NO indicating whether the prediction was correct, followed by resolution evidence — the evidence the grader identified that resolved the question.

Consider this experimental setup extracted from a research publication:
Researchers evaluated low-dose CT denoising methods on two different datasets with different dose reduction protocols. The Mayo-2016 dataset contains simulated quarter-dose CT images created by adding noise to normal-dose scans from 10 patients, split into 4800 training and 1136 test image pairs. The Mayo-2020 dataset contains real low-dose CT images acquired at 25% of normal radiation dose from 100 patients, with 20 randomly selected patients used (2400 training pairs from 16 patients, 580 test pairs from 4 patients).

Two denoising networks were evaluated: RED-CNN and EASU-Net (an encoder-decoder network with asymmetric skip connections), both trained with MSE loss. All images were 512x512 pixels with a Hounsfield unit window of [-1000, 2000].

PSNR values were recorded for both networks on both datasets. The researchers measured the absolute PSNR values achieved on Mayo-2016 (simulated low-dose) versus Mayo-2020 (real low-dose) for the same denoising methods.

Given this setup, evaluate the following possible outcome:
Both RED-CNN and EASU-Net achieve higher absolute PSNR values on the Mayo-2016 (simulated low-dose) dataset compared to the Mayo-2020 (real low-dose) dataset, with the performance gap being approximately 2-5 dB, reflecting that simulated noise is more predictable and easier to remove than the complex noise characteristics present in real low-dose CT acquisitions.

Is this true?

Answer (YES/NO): NO